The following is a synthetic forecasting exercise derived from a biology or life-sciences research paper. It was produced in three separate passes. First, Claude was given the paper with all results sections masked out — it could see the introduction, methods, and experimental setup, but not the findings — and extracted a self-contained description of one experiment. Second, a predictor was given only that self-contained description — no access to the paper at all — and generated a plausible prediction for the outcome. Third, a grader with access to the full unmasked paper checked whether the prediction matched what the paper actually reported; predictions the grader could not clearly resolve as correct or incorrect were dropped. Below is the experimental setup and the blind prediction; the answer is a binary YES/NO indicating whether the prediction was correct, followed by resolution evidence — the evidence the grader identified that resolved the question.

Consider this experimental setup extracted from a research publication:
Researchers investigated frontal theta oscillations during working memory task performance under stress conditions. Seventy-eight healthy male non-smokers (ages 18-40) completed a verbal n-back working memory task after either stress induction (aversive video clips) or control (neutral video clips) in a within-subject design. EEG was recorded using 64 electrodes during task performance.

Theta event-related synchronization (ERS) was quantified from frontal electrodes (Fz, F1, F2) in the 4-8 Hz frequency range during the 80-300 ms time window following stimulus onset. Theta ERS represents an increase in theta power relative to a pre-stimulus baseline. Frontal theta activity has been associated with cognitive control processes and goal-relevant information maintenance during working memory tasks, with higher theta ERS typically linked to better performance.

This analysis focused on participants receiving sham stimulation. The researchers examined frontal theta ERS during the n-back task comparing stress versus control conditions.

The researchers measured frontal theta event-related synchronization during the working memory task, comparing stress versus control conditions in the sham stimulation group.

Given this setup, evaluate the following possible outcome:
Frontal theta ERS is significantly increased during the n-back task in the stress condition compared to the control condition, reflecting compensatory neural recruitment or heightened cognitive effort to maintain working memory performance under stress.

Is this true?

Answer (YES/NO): NO